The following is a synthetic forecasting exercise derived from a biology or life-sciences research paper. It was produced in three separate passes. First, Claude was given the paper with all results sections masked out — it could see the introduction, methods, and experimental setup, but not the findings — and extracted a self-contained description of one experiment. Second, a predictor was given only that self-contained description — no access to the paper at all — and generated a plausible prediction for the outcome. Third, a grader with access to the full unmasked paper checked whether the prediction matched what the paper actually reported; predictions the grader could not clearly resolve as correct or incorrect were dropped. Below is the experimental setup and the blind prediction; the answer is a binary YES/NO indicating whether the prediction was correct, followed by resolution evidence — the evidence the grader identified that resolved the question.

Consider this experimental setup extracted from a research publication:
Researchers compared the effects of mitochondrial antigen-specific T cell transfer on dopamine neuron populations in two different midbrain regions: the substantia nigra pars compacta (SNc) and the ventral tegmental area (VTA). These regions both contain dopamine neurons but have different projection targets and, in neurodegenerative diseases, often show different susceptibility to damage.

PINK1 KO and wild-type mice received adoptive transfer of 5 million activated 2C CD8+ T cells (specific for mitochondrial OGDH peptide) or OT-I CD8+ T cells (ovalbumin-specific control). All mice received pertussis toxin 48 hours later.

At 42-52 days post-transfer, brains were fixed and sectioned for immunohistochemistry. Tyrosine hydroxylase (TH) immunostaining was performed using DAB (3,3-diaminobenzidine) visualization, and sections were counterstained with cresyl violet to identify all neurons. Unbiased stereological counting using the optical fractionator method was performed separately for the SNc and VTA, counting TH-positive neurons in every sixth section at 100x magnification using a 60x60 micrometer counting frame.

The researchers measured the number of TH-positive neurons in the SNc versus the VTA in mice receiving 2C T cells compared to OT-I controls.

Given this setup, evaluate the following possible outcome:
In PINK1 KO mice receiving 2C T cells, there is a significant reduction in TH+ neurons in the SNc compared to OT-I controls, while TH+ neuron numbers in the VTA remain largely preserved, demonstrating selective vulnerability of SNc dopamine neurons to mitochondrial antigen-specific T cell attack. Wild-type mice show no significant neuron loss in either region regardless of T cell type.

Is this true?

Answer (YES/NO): NO